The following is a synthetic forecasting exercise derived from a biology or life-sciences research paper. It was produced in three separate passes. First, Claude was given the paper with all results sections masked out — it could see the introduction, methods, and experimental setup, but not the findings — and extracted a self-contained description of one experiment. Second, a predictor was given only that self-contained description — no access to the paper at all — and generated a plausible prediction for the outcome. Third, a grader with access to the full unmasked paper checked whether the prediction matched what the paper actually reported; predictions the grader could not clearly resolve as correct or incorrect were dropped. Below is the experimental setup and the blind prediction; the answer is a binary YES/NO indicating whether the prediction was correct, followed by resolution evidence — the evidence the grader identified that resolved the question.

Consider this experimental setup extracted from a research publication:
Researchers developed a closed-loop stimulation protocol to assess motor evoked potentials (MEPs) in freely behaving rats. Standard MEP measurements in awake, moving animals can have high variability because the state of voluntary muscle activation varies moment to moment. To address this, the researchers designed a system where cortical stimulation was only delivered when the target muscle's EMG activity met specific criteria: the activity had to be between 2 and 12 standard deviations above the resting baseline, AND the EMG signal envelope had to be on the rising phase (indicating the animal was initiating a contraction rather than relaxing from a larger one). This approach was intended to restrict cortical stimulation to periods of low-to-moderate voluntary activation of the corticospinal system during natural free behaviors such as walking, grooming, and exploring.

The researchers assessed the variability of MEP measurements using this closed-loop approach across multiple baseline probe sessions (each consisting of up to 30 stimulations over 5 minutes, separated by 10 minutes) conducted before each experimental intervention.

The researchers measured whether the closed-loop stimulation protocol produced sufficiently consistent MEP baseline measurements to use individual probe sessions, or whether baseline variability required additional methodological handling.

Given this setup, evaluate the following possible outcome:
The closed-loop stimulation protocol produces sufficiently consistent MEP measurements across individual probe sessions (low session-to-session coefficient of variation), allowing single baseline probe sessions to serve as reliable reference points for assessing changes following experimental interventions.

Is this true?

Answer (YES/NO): NO